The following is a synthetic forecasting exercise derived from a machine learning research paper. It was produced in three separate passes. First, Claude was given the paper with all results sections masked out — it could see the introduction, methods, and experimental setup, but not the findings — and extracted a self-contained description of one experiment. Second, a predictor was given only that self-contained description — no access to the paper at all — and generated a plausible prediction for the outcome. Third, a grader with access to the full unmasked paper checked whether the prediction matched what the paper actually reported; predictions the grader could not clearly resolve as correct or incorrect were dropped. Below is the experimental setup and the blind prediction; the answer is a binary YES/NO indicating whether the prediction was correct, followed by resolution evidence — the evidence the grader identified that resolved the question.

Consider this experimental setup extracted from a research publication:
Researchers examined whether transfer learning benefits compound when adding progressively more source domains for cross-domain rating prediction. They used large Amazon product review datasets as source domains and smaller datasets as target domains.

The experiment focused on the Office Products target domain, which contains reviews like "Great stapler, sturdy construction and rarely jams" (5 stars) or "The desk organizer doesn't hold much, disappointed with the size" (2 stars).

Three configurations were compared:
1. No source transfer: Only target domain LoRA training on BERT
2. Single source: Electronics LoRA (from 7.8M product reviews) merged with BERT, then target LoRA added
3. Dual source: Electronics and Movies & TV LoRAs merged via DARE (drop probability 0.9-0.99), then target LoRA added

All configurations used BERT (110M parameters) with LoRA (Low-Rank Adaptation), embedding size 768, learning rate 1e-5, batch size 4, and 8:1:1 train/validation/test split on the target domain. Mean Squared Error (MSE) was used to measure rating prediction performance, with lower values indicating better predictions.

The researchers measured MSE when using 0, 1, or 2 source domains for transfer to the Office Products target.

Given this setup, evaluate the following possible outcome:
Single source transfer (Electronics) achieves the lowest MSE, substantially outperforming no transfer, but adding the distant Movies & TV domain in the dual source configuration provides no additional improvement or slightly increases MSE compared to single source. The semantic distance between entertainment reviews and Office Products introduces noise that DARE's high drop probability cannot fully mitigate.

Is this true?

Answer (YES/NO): NO